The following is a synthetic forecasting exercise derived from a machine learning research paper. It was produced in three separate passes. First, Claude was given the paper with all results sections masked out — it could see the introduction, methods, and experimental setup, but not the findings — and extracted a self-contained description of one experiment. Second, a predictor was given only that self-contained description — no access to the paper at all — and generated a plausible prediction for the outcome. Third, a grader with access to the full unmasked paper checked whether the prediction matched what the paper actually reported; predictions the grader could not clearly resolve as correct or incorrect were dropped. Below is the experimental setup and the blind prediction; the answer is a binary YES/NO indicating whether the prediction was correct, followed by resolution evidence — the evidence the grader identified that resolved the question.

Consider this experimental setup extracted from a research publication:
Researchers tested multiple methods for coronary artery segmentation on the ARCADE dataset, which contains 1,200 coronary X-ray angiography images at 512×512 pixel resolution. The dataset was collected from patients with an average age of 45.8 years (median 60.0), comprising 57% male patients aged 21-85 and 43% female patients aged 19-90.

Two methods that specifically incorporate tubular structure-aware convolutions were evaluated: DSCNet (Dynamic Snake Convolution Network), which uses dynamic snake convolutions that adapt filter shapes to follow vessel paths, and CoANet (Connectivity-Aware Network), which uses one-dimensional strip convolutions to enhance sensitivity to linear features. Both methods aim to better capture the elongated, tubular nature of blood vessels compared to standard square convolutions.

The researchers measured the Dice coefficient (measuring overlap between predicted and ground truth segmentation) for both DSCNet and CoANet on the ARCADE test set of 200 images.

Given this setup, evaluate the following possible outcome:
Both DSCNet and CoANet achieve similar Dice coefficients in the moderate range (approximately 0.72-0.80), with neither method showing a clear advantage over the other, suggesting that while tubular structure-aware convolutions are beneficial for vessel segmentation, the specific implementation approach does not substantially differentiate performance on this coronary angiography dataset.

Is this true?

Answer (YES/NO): NO